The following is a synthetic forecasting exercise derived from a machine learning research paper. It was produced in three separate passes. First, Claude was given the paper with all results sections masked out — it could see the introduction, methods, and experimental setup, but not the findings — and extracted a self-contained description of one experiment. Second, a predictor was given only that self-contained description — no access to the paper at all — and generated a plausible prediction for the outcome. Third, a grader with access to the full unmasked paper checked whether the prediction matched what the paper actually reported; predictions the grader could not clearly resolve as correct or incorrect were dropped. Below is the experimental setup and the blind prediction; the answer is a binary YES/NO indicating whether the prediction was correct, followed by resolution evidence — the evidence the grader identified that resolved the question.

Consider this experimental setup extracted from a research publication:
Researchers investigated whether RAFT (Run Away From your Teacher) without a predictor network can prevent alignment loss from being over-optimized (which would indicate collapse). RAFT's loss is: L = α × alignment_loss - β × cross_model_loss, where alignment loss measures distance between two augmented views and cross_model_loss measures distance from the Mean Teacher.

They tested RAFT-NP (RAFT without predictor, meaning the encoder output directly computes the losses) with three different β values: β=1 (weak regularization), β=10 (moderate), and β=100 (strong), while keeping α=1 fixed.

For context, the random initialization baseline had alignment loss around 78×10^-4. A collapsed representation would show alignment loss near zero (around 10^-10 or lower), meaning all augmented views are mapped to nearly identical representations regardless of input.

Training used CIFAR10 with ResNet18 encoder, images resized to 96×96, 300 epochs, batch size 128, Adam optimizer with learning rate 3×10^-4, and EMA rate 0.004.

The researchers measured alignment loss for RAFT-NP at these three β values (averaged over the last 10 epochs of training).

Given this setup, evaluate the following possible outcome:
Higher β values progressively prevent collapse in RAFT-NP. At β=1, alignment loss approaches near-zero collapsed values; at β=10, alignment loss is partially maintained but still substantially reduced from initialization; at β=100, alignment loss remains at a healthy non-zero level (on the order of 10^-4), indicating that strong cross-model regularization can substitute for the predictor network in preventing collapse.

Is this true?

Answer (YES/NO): NO